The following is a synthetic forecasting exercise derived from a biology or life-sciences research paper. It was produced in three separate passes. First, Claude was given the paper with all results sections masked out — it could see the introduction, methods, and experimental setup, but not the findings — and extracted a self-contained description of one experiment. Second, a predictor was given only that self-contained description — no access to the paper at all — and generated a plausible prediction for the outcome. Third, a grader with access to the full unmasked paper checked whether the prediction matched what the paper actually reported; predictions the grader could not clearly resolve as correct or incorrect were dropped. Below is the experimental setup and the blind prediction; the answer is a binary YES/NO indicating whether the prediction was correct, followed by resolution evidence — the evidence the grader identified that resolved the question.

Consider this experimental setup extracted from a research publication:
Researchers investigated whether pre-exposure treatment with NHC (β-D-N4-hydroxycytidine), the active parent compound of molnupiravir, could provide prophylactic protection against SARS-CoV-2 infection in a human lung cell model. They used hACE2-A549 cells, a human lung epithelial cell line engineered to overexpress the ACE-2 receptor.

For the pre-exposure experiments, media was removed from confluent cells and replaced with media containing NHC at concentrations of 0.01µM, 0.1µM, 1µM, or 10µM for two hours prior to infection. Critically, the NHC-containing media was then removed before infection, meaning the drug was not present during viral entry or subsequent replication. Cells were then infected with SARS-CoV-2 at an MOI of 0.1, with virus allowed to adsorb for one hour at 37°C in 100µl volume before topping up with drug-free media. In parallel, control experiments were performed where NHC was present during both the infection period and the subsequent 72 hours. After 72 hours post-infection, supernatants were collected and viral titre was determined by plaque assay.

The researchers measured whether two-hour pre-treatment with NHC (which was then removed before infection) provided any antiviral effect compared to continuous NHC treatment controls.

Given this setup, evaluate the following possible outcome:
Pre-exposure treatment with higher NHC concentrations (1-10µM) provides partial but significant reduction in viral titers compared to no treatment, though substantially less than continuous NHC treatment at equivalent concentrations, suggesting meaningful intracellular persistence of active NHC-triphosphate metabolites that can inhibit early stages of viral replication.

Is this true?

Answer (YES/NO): NO